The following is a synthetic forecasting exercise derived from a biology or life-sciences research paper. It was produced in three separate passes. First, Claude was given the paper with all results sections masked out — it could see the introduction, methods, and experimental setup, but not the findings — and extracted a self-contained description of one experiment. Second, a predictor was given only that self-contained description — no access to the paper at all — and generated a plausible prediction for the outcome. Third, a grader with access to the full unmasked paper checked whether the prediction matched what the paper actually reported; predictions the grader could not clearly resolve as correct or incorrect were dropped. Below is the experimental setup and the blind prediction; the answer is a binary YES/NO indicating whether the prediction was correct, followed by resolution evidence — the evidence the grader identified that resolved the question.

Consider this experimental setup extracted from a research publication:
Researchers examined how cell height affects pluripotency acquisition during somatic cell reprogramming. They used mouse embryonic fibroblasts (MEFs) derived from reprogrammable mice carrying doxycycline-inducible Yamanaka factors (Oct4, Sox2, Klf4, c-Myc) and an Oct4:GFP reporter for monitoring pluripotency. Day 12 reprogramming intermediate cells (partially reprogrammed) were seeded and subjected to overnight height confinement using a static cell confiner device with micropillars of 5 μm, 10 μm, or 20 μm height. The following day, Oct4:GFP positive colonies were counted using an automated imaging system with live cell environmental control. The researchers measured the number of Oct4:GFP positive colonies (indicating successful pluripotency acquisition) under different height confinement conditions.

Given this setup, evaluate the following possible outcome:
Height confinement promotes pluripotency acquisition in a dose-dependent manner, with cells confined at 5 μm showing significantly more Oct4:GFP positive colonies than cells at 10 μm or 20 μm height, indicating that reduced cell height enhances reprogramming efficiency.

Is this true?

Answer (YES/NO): NO